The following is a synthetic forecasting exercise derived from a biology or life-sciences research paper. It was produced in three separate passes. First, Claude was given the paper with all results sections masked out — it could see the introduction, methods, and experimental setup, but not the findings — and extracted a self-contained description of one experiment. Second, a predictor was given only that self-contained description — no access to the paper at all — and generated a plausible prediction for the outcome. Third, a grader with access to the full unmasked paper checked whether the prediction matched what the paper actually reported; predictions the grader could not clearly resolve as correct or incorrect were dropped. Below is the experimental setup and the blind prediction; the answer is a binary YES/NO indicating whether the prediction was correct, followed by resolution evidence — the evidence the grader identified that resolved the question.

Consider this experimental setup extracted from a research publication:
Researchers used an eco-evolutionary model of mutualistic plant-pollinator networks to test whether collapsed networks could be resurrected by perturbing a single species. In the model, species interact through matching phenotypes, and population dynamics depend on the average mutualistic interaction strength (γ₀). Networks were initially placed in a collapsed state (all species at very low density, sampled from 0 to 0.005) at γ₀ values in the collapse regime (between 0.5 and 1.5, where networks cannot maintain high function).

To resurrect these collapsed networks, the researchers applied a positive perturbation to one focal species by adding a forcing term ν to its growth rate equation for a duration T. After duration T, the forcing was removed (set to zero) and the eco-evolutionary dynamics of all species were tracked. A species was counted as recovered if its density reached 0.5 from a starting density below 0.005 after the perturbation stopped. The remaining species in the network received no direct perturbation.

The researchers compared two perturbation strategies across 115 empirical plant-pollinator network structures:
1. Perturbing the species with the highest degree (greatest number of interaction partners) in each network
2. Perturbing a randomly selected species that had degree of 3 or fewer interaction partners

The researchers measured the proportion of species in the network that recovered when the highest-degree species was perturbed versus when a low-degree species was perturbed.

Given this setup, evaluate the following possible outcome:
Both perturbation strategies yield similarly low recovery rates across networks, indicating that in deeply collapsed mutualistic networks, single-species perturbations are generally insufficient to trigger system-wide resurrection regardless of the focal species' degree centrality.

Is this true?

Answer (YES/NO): NO